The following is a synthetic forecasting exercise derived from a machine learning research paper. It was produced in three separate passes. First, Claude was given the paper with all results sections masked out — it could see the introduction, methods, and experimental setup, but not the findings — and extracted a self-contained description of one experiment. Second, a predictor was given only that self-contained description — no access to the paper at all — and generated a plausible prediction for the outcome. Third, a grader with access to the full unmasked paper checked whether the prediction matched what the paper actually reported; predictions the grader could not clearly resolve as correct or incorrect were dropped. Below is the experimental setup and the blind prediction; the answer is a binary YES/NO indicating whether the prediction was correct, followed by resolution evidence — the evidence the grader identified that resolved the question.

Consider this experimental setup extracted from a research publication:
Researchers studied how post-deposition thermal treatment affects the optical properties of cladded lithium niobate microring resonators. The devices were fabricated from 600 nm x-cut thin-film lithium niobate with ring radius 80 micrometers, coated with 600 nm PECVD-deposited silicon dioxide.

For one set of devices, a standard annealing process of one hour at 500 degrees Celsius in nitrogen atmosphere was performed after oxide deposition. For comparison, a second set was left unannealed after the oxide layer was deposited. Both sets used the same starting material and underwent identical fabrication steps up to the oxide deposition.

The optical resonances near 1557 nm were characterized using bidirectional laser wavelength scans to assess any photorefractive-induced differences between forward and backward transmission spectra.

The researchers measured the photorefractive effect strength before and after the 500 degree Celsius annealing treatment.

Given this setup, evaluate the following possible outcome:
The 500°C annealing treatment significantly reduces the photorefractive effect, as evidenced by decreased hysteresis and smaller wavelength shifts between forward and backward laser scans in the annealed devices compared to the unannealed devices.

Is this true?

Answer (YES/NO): NO